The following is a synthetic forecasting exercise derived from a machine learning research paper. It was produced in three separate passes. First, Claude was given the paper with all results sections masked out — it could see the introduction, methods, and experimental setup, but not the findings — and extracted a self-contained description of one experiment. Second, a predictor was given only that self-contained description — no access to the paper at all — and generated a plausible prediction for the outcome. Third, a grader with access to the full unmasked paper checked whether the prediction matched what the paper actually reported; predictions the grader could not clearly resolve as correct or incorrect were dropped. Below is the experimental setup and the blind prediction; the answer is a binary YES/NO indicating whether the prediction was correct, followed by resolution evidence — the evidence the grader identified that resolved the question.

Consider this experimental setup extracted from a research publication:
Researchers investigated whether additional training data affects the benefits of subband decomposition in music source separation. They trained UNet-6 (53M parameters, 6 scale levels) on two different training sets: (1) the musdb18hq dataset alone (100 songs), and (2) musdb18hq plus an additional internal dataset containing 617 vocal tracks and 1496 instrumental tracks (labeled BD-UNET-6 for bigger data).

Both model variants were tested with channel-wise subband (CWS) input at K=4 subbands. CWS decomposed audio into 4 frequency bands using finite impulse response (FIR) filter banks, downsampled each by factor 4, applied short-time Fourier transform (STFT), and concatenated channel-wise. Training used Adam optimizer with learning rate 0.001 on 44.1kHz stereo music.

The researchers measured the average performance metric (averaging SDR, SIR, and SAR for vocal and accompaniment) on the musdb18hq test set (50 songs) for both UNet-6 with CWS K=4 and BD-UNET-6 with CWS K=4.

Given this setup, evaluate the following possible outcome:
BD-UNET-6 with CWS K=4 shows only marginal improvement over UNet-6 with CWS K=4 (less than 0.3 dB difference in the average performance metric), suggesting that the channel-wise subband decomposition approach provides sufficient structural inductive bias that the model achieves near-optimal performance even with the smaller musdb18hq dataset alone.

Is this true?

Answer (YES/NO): NO